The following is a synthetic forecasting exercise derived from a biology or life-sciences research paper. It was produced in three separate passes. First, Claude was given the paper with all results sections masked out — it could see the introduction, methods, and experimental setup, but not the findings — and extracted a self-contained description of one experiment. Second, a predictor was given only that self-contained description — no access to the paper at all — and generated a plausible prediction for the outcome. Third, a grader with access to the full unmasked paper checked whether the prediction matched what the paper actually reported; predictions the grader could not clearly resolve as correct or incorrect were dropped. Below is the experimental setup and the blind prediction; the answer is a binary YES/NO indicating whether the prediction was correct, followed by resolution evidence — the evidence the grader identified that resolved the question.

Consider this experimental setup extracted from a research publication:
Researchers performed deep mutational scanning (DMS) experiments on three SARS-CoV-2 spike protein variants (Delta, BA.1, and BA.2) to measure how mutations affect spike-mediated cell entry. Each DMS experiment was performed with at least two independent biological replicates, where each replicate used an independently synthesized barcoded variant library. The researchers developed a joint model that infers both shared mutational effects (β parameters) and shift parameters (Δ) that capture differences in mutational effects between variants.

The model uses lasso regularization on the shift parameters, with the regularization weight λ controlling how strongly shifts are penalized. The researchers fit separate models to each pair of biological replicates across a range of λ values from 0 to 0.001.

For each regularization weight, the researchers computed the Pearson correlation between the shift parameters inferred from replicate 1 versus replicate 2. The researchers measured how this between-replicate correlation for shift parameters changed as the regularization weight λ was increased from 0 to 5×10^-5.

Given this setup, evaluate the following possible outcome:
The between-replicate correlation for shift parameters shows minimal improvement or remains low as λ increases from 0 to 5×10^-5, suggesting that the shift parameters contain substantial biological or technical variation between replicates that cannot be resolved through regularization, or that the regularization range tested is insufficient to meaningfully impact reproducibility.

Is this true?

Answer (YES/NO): NO